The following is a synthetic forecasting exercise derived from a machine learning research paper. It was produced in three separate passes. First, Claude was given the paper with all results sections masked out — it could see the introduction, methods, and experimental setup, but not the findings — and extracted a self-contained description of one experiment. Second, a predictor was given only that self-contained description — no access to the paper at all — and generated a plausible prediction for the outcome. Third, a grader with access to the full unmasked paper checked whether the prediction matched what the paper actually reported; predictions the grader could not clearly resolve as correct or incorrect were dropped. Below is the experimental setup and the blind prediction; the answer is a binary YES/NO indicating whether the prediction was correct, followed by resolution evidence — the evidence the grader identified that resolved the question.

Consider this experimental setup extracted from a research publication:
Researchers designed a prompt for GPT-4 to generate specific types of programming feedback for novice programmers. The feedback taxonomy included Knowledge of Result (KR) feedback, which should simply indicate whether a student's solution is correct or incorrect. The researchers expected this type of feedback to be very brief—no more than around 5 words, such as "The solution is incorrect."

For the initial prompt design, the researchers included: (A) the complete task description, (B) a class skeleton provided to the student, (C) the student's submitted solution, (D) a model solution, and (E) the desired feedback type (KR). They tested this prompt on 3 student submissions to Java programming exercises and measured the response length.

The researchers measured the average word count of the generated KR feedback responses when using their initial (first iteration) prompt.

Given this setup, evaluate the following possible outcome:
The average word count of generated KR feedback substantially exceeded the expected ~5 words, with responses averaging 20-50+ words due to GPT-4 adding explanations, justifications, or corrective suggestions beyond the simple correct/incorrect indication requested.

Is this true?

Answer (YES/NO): NO